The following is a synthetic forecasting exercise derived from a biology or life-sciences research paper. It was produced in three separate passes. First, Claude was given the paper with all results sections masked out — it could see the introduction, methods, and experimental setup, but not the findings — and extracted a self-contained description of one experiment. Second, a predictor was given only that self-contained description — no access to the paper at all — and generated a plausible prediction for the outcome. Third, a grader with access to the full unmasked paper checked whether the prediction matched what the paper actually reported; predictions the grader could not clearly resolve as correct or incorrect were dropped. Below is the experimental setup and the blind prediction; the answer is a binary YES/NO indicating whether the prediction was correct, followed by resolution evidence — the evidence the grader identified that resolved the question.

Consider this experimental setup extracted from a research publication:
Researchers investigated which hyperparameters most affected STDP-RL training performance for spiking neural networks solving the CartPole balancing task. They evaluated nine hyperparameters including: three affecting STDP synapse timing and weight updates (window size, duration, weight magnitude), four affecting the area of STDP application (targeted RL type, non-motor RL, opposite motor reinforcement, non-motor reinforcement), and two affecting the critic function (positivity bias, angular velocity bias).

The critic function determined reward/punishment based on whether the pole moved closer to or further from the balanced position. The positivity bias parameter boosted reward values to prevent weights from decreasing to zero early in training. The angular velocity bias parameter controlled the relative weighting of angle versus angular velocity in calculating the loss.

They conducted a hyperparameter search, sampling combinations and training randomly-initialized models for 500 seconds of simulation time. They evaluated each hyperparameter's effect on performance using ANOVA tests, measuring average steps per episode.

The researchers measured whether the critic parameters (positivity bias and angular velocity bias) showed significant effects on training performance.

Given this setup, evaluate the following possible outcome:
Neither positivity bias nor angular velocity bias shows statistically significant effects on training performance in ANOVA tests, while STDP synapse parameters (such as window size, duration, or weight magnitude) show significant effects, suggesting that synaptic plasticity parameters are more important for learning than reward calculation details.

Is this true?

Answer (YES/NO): NO